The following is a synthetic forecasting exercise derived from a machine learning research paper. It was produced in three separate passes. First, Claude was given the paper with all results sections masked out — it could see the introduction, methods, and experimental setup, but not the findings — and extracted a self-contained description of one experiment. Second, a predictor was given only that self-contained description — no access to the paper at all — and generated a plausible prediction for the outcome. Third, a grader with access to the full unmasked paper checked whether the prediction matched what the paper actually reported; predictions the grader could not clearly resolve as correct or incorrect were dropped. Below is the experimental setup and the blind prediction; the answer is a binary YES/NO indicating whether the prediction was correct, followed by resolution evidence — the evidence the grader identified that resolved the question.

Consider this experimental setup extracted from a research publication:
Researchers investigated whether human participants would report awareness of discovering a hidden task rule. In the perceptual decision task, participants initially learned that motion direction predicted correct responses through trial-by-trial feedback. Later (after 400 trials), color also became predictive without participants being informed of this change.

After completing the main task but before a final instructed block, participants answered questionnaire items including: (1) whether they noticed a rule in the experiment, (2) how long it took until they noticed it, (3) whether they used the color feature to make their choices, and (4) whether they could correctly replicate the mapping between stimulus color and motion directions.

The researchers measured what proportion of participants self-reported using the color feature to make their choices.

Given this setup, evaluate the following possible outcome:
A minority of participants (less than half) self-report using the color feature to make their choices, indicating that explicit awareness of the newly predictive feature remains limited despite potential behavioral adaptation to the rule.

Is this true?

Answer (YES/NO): NO